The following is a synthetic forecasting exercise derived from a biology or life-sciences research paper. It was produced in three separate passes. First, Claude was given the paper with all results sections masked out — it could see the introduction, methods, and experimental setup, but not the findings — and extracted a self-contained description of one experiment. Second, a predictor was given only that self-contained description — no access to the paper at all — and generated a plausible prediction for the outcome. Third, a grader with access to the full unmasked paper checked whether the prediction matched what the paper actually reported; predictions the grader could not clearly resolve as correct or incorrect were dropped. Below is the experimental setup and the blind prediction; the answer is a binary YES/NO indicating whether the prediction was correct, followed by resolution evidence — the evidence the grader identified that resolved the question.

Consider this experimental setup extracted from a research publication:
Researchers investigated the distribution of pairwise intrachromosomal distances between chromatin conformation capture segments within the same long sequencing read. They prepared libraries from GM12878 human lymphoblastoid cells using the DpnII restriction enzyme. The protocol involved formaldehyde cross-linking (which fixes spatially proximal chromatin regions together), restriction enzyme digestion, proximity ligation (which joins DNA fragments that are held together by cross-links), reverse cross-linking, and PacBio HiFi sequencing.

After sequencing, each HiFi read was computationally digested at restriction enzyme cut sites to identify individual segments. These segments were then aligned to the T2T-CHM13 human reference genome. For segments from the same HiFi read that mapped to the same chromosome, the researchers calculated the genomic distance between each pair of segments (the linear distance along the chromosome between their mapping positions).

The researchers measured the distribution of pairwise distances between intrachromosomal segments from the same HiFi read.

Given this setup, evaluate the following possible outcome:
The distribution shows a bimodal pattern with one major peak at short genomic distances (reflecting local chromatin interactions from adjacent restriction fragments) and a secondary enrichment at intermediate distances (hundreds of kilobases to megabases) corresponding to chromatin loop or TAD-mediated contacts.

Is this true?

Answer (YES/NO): NO